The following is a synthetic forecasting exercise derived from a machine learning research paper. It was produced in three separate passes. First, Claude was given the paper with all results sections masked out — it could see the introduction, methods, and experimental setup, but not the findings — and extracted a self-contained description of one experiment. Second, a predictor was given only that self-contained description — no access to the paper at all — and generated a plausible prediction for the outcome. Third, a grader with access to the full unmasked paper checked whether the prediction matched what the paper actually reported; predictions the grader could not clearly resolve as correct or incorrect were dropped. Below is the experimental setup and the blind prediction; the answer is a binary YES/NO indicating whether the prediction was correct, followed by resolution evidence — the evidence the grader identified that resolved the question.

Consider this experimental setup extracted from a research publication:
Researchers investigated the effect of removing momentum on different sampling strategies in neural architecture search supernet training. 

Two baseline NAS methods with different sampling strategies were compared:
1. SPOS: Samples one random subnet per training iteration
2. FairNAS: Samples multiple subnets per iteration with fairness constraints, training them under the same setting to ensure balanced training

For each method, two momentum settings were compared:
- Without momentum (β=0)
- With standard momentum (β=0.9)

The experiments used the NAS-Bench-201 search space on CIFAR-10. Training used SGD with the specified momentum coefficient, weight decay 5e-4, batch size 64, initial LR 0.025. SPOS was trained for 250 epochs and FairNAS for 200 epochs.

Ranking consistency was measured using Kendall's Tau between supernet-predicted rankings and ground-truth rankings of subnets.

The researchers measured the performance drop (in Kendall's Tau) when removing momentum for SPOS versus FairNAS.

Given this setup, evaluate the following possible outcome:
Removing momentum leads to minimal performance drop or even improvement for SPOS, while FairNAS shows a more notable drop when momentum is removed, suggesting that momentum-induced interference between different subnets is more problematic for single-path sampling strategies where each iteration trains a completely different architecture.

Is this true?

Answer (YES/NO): NO